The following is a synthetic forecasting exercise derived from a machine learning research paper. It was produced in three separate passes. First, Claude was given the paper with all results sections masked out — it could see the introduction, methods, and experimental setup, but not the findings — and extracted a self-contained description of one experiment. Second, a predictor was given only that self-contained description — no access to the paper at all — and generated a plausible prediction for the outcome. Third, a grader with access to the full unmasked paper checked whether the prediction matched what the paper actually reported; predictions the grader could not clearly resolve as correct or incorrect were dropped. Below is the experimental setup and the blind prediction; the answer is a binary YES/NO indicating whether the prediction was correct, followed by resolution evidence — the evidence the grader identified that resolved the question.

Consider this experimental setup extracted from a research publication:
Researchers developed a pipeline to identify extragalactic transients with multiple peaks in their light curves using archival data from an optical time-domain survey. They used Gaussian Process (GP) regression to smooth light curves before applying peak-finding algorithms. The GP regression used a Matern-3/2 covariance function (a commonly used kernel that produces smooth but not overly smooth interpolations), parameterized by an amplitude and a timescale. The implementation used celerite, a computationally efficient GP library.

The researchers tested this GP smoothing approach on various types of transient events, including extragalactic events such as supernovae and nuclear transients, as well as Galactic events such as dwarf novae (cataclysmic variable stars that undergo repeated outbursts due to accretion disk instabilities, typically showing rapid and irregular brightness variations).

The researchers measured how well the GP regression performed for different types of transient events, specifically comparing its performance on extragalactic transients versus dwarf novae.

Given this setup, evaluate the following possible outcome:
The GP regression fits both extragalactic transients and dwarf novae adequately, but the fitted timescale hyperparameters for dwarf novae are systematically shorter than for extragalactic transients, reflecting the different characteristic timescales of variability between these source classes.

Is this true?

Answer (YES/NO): NO